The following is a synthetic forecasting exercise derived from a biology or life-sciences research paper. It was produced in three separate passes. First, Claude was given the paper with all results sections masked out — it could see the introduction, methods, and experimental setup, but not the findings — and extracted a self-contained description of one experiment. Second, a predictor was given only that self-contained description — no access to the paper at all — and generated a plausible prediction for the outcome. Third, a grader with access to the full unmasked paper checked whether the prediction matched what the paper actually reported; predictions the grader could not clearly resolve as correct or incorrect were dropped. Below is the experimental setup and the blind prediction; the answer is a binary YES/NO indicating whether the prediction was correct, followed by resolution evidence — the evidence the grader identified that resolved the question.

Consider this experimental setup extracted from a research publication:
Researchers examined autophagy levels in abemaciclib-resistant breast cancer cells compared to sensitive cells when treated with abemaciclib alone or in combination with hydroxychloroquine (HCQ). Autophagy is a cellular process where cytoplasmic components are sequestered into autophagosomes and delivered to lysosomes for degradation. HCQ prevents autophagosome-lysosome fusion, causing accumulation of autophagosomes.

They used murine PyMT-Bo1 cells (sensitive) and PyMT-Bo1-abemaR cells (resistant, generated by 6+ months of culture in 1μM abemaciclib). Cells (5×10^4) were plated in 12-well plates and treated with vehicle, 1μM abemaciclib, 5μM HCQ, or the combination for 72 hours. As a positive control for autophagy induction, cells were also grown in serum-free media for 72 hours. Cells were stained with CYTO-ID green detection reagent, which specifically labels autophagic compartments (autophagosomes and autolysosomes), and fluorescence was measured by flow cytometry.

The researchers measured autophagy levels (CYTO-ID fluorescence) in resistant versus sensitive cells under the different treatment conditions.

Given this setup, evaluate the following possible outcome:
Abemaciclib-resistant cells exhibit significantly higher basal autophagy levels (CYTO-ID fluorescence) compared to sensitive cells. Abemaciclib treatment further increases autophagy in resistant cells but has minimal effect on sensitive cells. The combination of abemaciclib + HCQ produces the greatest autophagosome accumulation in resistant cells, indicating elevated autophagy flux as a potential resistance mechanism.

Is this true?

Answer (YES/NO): NO